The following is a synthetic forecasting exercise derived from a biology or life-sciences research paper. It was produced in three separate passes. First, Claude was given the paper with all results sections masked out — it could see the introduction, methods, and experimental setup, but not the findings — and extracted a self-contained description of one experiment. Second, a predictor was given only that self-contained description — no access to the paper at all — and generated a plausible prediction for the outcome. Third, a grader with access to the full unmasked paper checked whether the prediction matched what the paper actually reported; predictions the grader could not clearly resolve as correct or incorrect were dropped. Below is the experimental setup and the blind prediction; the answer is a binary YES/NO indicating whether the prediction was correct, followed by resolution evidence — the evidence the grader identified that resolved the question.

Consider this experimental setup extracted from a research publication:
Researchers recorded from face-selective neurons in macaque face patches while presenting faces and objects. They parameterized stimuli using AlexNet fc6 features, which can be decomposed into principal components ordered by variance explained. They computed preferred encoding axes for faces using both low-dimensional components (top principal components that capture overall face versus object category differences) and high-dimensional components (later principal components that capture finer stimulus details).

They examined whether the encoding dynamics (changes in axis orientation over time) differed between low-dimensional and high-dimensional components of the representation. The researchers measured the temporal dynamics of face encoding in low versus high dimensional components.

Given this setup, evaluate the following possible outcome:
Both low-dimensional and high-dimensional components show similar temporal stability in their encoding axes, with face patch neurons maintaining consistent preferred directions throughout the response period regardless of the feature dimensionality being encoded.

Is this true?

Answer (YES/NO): NO